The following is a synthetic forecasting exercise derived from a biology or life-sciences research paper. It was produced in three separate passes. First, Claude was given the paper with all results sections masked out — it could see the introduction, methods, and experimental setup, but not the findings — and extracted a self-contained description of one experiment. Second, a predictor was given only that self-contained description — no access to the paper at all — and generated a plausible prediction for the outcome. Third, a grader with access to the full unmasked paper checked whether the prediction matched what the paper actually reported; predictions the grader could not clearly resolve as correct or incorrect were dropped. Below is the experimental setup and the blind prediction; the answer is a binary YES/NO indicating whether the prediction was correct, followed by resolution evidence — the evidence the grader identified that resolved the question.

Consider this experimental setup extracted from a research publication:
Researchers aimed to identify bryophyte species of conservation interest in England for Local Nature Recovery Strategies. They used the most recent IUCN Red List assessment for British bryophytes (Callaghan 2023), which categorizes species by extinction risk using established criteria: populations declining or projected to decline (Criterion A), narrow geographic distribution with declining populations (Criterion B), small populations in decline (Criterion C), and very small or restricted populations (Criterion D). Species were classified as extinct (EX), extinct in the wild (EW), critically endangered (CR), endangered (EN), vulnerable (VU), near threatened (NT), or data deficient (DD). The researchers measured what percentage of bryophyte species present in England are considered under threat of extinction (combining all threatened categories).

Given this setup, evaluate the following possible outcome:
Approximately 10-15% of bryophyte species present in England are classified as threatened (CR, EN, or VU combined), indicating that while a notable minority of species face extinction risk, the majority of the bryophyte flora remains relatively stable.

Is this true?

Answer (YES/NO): NO